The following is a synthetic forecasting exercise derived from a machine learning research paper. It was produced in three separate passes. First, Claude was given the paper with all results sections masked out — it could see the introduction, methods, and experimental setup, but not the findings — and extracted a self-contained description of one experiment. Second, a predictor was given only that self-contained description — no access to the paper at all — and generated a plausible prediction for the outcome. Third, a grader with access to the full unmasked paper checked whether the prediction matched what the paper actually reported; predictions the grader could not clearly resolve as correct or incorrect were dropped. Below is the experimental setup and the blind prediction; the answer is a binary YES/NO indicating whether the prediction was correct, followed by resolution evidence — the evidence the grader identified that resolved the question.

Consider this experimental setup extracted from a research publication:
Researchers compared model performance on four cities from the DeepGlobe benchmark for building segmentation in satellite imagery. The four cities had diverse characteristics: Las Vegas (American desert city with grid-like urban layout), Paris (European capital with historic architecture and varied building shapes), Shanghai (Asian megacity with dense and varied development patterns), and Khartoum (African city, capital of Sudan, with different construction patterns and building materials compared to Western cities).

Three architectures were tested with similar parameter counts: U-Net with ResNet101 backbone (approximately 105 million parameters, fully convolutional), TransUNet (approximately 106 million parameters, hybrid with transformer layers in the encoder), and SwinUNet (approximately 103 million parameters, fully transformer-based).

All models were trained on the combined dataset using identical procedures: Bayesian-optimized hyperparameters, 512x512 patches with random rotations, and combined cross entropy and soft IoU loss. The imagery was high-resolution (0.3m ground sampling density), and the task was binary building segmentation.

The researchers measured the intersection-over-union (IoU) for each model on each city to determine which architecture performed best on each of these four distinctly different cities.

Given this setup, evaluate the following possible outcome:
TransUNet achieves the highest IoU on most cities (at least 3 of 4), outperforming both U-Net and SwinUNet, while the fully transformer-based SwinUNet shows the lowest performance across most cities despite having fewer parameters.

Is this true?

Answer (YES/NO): YES